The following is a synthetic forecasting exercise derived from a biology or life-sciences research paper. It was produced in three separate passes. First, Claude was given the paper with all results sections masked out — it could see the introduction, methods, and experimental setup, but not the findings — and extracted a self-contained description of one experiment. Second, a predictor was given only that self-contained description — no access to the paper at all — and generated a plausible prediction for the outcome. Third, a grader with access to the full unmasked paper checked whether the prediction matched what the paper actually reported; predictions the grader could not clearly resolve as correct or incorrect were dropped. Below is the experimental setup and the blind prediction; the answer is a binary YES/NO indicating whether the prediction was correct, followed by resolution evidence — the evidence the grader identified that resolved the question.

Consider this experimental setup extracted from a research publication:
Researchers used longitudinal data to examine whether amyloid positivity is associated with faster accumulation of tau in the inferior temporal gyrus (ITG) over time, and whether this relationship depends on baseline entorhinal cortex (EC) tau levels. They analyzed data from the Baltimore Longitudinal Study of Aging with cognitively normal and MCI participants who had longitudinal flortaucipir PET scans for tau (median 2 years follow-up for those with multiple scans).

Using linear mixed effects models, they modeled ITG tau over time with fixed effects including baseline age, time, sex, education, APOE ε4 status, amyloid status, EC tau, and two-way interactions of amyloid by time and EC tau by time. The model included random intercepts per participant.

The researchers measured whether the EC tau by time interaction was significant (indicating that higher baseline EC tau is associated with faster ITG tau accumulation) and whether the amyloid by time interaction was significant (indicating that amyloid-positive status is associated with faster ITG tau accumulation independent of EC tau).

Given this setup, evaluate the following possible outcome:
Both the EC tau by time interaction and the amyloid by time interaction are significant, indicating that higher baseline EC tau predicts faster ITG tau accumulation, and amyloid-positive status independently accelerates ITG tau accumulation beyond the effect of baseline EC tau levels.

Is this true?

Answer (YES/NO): NO